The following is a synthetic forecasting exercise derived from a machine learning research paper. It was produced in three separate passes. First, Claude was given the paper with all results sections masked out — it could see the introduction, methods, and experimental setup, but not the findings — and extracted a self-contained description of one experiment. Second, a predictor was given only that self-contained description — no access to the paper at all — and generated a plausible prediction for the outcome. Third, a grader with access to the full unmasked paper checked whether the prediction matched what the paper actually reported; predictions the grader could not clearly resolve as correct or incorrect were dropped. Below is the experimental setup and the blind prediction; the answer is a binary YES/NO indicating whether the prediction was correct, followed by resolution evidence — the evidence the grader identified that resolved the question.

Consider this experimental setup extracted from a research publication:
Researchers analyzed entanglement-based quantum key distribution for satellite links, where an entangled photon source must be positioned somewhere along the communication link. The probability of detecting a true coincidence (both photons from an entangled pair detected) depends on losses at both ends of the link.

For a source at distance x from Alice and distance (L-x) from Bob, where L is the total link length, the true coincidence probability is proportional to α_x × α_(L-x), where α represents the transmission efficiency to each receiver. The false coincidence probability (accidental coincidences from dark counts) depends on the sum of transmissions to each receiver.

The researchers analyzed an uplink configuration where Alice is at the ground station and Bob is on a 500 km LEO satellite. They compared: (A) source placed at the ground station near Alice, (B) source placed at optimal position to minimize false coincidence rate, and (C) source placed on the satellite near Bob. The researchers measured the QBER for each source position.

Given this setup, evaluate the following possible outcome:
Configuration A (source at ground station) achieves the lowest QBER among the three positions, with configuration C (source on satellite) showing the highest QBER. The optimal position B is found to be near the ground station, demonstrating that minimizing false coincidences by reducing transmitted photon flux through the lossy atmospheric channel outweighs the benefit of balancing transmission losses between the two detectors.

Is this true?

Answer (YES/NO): NO